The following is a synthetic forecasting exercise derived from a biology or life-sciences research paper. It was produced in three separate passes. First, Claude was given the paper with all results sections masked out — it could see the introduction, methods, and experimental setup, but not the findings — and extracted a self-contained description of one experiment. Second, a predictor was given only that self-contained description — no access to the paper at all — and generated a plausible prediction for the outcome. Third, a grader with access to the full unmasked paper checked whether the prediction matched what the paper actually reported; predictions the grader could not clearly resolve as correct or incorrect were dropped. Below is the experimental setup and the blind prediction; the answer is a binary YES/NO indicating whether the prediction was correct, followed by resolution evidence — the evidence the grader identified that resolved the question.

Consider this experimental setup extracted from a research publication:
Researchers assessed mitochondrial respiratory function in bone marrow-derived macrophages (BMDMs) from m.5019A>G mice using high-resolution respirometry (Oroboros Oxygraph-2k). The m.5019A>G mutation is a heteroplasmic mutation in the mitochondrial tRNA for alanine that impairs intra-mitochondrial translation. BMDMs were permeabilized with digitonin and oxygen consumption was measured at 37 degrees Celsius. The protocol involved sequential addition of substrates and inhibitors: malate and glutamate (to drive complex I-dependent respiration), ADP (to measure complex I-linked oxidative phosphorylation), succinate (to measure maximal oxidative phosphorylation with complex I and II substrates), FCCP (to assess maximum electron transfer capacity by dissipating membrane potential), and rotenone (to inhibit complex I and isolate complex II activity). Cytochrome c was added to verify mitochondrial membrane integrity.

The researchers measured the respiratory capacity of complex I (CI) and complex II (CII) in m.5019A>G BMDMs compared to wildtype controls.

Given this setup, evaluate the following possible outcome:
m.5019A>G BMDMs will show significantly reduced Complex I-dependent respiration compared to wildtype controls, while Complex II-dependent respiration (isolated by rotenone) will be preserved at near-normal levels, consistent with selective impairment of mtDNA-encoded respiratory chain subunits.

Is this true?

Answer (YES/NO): YES